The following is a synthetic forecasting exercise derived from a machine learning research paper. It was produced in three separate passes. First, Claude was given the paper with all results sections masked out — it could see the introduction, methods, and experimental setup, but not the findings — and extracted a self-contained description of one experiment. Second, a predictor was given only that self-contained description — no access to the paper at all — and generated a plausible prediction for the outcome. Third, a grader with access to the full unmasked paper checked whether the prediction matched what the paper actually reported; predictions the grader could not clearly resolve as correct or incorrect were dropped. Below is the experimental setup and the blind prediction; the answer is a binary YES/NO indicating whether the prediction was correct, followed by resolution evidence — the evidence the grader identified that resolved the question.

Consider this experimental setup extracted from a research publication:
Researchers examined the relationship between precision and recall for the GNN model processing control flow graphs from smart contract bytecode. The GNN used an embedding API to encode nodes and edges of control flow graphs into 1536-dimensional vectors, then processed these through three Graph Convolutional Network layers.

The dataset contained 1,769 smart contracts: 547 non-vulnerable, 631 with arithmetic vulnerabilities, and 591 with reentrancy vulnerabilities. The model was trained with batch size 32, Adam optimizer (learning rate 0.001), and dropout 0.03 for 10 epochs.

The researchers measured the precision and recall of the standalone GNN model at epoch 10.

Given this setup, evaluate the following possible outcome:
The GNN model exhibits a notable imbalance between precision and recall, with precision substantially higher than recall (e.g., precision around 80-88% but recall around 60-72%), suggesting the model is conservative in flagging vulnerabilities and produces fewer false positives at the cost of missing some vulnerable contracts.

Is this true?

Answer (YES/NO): NO